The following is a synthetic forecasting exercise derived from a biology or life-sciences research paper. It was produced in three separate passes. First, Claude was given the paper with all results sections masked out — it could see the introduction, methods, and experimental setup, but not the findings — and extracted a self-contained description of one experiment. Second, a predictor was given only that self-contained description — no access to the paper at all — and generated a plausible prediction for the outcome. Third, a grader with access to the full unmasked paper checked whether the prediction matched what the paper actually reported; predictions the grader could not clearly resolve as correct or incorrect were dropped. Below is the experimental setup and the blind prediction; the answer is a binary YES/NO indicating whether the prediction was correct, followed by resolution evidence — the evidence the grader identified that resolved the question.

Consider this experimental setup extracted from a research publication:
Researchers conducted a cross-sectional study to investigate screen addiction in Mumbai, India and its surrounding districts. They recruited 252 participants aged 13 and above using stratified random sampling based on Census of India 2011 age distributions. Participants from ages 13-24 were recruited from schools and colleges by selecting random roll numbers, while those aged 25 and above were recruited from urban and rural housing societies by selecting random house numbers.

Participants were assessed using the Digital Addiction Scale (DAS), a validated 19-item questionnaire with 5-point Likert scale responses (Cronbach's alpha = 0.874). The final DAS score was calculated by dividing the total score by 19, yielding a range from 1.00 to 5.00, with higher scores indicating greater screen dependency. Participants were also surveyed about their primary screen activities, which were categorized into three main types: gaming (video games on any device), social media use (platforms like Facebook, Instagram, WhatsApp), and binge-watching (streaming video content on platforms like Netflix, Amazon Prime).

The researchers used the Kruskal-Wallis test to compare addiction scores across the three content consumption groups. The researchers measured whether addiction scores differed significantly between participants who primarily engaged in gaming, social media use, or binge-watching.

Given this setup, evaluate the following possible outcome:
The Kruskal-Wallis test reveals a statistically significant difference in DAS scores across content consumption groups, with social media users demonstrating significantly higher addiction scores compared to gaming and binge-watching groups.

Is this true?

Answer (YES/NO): NO